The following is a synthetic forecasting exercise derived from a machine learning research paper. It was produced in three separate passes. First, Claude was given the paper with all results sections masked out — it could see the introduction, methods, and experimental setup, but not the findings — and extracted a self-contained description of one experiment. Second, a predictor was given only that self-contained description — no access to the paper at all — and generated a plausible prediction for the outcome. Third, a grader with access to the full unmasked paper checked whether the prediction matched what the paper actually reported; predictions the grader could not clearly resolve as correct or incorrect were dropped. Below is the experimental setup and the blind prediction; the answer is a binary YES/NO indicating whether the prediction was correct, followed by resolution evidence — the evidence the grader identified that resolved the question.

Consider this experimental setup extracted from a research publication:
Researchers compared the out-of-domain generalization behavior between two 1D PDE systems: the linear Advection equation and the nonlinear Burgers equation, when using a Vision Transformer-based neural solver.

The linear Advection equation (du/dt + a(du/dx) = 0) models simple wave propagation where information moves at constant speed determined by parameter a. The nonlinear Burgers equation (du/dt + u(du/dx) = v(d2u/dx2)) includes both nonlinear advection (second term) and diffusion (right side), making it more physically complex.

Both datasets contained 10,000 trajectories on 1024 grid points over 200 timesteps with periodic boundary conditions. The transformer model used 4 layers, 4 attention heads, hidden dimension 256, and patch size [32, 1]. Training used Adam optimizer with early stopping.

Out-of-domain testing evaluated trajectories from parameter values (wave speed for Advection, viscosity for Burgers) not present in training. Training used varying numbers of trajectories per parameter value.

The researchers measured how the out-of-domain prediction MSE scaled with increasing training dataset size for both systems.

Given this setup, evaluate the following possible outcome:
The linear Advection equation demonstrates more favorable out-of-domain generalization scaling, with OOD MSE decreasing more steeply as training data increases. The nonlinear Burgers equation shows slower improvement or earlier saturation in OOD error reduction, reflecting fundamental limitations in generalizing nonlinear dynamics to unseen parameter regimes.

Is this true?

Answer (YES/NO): NO